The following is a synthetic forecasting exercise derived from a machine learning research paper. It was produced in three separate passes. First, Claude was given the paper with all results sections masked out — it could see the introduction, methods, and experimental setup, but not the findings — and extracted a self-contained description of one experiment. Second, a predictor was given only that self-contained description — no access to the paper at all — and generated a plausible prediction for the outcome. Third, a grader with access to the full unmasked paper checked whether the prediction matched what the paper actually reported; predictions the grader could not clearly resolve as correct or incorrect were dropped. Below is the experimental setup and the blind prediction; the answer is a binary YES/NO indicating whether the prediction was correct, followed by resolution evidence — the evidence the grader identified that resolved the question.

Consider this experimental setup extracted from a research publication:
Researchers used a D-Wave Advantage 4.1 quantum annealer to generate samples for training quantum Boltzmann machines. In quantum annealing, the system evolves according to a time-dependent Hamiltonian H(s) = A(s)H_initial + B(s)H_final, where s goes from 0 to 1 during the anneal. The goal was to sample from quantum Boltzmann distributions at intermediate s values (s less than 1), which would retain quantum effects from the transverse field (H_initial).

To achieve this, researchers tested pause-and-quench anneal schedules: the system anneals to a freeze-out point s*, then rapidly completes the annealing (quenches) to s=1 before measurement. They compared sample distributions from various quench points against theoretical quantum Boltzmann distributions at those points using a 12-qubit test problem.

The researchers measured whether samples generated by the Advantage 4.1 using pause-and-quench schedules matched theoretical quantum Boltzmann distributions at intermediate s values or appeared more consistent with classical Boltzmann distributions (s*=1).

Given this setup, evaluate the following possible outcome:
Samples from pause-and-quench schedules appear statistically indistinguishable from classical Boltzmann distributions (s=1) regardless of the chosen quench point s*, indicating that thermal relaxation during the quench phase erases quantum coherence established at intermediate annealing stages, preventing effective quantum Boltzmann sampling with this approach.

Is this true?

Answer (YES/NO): YES